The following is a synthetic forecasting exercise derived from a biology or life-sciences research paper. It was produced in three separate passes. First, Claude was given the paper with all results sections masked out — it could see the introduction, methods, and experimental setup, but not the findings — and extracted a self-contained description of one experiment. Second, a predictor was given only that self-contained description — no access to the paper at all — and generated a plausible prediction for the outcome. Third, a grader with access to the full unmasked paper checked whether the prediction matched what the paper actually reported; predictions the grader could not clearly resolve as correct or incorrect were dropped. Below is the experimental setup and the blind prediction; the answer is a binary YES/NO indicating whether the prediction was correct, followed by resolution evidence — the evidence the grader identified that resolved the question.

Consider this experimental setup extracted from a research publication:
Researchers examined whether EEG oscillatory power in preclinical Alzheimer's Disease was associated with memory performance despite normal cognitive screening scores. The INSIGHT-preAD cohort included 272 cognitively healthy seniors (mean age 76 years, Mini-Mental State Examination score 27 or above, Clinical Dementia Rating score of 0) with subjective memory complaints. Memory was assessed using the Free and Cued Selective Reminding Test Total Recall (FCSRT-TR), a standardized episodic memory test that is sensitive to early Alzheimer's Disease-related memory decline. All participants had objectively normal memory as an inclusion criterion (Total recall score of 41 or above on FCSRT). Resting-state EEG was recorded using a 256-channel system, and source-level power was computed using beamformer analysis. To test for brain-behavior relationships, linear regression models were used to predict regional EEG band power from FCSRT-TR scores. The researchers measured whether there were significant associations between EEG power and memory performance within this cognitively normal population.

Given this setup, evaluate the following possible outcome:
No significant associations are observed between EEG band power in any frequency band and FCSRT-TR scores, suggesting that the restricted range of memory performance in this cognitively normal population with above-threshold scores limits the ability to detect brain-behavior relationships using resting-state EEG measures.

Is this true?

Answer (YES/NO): YES